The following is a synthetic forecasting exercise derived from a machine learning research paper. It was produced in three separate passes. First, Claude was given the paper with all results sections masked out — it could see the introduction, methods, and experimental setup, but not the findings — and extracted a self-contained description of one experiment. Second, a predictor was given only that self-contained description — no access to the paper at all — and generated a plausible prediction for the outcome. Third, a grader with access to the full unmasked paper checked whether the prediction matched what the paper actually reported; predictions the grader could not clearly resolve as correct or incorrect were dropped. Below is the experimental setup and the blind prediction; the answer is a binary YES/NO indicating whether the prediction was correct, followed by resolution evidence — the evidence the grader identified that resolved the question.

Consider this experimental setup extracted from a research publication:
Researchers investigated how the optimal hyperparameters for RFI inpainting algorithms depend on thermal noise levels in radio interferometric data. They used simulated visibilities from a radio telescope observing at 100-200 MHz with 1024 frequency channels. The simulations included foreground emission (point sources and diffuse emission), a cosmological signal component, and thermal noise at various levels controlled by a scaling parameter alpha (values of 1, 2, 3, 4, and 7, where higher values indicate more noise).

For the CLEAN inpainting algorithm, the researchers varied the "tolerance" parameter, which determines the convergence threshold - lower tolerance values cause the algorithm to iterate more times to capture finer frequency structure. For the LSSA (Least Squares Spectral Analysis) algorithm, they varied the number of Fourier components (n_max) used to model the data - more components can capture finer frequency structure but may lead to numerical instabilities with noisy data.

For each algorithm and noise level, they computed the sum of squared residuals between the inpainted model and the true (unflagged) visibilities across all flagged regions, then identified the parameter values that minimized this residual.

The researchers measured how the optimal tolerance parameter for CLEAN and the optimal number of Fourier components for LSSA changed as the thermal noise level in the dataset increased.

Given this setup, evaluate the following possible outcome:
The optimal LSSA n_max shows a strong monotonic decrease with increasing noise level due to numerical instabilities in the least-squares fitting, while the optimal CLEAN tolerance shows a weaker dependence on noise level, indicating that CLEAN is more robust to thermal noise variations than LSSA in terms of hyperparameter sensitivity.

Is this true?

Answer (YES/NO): NO